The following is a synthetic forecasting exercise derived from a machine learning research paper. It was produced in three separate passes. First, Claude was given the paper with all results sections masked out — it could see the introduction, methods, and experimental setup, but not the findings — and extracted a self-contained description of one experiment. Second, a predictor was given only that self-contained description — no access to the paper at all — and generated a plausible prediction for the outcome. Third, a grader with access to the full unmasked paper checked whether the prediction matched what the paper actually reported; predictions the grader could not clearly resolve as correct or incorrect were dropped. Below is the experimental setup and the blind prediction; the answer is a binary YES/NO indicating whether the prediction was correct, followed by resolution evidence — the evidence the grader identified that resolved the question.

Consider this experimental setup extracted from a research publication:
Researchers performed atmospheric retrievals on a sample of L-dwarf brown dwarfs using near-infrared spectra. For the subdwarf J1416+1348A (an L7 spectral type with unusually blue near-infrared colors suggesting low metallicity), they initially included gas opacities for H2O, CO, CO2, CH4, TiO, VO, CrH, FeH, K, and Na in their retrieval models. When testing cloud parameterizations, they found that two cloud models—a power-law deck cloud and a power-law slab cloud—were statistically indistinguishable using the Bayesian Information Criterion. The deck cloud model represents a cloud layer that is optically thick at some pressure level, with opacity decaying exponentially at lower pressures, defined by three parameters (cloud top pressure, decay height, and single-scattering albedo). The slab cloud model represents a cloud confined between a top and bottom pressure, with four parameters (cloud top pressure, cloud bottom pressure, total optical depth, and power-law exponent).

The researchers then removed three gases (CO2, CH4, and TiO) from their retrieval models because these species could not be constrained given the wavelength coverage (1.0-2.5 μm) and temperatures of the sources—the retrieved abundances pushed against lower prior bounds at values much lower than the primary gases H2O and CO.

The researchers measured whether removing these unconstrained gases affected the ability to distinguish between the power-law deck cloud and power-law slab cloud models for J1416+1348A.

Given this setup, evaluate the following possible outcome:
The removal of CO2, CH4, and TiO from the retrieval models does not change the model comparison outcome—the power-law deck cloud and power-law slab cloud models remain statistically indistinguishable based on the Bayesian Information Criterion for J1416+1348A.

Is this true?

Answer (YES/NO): NO